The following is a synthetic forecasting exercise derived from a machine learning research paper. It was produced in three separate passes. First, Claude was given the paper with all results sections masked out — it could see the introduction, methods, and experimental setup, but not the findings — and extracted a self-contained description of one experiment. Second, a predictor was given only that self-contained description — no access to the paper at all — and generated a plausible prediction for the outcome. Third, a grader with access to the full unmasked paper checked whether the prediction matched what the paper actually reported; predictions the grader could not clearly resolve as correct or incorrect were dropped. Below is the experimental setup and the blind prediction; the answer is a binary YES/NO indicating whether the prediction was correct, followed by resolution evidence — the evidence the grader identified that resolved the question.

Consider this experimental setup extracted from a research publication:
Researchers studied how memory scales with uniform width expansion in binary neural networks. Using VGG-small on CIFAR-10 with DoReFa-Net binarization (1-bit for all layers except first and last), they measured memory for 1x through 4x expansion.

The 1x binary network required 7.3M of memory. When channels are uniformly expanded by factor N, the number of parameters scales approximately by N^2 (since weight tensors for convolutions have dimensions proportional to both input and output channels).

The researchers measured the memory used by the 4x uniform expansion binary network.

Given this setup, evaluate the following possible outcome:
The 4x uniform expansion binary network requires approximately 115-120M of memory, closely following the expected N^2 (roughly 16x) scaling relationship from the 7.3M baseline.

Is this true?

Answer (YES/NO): NO